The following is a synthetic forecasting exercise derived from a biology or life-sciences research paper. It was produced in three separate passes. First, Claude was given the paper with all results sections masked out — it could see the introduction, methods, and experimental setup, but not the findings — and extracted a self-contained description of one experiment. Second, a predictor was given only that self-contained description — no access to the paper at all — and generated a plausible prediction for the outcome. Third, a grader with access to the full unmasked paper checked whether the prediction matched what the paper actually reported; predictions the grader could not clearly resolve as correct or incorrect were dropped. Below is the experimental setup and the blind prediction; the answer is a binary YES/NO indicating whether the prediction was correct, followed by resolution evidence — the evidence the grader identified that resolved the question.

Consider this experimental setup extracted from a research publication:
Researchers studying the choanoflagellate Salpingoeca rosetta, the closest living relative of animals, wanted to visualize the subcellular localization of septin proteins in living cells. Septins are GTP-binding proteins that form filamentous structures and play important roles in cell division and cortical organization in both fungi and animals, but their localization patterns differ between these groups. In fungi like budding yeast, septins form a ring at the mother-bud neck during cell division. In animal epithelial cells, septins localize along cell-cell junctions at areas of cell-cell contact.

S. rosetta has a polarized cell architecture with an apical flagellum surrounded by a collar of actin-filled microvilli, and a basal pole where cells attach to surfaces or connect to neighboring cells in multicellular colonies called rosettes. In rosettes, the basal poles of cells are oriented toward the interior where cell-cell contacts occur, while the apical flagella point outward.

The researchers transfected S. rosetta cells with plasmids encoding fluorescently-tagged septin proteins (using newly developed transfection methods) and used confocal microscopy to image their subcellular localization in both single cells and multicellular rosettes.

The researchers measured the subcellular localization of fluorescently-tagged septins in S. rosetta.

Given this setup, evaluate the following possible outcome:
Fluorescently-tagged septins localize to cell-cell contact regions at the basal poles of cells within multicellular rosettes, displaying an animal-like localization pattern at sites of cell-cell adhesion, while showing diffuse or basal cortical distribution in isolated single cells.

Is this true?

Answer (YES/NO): YES